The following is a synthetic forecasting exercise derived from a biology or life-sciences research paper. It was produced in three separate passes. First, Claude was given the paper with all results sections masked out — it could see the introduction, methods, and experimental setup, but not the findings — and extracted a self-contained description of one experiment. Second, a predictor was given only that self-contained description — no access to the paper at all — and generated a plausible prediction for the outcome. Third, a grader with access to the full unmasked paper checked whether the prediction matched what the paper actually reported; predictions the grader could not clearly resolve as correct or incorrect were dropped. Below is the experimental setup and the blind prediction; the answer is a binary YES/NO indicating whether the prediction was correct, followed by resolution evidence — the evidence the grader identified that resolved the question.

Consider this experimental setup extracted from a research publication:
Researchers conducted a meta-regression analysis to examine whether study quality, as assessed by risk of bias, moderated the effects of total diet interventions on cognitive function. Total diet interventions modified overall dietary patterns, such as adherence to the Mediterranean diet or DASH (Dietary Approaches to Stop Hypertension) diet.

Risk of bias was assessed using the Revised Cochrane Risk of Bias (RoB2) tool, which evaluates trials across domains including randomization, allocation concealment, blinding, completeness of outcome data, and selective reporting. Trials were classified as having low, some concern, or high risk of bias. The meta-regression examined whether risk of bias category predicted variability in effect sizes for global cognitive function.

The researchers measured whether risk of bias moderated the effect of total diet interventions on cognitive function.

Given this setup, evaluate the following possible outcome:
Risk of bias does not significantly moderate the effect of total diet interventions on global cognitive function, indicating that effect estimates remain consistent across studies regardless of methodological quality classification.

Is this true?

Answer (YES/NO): NO